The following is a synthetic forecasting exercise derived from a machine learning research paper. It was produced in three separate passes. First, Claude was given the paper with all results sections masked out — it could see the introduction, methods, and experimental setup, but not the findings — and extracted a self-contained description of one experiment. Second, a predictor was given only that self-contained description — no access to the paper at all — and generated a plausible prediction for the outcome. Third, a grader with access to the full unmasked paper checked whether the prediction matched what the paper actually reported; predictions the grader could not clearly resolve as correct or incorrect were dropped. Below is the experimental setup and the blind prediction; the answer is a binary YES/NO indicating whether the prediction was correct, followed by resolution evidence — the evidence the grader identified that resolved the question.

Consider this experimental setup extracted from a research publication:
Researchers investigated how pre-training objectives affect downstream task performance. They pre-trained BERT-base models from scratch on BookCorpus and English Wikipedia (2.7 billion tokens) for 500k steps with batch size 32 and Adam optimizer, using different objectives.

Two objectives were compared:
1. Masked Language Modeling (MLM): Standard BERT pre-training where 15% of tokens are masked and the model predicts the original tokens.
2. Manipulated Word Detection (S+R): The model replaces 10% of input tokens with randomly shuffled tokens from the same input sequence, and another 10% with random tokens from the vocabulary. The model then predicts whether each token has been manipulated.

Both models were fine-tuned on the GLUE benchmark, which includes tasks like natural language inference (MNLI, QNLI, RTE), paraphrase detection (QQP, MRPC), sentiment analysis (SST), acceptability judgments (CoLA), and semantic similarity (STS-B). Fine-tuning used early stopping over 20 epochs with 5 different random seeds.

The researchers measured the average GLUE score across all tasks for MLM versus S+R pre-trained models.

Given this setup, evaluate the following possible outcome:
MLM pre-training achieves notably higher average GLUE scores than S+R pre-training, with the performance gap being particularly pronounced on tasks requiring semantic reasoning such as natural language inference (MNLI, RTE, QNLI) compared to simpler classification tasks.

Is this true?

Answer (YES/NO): NO